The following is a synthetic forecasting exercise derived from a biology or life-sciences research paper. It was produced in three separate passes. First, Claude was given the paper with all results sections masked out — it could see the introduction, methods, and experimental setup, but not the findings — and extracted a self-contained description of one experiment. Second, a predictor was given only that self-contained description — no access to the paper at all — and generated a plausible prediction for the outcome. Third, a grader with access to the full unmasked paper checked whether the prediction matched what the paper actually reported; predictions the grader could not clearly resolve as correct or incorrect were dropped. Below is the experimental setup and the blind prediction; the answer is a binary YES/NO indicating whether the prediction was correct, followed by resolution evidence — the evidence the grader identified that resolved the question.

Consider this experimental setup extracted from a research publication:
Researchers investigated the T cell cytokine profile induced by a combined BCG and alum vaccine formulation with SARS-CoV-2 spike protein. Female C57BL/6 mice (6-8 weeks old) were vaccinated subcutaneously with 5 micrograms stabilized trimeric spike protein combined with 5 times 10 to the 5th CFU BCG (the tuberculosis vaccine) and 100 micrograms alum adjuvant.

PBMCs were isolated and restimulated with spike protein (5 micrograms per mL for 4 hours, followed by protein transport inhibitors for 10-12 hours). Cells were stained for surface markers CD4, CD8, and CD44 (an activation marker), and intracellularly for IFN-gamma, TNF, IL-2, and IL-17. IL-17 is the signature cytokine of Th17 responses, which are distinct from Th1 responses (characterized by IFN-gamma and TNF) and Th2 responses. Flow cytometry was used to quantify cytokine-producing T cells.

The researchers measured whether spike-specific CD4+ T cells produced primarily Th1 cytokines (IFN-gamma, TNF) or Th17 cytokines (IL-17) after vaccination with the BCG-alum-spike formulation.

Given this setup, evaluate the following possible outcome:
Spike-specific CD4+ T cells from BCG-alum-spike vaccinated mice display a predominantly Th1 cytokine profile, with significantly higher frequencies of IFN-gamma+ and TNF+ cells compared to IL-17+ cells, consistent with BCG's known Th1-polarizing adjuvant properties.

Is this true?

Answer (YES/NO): NO